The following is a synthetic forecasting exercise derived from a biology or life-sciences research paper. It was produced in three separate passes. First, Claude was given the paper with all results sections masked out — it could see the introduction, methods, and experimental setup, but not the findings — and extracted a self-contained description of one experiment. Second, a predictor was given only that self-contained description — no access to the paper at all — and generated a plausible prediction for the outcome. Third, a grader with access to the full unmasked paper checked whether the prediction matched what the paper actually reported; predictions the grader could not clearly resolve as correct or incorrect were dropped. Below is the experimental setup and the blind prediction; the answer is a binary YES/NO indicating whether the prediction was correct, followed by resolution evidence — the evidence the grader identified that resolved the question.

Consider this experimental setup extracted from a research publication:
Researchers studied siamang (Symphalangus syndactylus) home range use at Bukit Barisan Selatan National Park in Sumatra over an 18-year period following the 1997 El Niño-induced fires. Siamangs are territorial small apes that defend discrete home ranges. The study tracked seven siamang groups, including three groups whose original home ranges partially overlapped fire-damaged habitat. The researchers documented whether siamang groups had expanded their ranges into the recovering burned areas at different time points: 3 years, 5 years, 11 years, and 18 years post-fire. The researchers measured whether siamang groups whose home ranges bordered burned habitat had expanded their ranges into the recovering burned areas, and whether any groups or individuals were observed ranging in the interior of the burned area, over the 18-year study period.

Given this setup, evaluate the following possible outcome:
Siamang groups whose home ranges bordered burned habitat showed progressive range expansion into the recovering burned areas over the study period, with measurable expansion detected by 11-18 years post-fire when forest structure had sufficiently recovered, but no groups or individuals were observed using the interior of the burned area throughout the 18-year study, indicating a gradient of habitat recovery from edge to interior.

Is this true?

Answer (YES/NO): NO